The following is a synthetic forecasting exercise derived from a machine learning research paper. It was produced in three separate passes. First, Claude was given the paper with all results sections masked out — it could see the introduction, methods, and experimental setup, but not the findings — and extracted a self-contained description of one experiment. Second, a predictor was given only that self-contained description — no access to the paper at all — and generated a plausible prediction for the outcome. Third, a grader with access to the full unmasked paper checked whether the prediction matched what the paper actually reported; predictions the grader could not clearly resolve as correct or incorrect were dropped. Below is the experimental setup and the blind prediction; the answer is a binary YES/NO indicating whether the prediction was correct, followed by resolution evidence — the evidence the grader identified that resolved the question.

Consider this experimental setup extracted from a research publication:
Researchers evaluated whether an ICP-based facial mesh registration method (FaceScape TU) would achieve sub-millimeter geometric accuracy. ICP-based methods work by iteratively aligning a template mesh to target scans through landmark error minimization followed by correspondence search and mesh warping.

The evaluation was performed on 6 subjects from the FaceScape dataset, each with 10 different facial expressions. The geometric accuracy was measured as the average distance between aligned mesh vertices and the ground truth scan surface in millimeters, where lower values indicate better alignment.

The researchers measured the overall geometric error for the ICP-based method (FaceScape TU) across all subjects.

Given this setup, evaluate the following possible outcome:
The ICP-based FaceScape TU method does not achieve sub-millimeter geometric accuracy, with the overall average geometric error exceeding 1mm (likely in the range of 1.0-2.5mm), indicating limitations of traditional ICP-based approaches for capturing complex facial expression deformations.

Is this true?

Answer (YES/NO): NO